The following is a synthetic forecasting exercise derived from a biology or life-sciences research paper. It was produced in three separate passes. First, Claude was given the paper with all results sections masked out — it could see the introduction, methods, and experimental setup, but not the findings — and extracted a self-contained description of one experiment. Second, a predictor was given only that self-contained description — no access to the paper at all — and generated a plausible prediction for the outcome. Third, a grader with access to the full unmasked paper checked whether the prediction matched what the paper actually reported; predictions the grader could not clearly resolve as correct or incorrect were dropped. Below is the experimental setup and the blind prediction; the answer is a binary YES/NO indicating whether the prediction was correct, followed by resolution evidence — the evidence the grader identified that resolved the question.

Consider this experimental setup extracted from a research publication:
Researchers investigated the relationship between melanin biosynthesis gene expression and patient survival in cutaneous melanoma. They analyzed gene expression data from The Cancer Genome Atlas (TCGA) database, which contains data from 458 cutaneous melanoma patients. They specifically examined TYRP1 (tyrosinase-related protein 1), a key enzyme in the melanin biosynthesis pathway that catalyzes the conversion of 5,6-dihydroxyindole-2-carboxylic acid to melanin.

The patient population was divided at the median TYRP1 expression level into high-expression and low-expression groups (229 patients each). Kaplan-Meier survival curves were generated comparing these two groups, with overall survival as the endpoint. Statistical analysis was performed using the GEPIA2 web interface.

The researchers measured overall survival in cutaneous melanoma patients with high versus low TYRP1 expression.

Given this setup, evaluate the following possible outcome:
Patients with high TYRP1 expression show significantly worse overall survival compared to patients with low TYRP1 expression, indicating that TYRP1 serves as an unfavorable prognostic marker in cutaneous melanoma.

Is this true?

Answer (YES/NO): YES